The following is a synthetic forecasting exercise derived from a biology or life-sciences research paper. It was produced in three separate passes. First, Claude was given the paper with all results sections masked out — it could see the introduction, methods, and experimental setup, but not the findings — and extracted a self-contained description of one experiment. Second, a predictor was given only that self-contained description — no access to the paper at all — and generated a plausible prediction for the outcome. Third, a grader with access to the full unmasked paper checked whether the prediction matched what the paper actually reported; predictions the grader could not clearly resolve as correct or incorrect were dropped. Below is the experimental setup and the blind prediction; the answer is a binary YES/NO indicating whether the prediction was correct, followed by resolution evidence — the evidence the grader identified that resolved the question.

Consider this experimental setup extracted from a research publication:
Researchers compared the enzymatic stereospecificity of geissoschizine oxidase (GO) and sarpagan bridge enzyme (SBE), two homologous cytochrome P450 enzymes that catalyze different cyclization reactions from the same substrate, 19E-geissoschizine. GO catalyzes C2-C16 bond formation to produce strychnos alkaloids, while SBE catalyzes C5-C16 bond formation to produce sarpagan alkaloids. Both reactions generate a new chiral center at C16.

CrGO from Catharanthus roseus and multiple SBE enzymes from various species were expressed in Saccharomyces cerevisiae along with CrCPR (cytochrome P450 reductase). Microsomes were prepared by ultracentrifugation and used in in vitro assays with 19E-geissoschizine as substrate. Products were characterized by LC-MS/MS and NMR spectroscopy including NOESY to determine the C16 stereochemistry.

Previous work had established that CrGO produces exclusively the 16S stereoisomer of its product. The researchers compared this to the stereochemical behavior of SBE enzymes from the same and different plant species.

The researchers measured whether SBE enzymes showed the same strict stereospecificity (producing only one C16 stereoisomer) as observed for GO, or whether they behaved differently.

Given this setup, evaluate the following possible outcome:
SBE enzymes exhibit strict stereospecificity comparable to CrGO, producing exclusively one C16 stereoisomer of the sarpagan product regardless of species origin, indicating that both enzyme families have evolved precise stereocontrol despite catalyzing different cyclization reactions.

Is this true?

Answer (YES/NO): NO